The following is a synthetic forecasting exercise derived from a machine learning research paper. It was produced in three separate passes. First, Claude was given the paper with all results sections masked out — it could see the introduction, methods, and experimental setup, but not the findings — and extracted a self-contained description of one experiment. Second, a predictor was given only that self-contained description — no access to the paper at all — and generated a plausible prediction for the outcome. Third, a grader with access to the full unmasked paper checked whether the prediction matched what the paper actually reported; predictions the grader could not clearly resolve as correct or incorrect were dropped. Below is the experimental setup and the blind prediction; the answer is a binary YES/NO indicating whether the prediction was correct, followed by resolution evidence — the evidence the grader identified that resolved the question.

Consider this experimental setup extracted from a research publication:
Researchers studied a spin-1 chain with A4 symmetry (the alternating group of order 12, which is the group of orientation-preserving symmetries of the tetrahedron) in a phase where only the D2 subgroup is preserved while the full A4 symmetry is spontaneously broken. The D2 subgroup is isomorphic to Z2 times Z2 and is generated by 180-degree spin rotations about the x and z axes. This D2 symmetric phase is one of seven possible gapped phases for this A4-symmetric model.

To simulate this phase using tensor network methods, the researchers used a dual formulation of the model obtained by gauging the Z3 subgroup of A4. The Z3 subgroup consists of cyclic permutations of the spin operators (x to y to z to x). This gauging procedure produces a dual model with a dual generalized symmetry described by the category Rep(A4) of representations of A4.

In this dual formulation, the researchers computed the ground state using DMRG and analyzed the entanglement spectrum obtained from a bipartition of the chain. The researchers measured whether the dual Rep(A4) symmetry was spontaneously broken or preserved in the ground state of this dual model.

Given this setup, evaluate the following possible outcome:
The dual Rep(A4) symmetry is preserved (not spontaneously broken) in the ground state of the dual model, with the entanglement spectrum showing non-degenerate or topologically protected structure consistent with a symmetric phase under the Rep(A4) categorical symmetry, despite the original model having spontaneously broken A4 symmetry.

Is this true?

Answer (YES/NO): NO